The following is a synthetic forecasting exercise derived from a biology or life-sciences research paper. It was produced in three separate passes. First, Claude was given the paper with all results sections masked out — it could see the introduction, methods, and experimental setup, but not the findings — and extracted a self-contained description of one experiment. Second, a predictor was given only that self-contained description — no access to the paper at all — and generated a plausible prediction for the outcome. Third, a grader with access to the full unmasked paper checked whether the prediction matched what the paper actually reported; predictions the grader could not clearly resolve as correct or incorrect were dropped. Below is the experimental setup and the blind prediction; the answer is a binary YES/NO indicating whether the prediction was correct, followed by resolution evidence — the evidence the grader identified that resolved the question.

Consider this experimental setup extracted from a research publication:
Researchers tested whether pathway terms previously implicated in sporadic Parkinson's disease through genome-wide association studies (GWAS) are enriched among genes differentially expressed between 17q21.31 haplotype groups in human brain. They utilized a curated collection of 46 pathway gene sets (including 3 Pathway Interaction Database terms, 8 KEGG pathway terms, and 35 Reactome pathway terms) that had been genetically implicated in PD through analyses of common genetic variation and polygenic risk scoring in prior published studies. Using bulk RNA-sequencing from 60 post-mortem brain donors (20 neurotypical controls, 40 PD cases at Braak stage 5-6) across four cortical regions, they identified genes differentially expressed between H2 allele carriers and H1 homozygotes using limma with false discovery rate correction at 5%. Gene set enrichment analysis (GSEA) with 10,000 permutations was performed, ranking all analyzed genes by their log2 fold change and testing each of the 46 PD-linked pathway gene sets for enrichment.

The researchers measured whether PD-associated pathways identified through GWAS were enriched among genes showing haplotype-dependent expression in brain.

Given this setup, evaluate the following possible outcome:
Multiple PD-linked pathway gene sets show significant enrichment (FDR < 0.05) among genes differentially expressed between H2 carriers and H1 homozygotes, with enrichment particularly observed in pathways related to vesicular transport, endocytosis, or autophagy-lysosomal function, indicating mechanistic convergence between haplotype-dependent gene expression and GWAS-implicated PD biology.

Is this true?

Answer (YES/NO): YES